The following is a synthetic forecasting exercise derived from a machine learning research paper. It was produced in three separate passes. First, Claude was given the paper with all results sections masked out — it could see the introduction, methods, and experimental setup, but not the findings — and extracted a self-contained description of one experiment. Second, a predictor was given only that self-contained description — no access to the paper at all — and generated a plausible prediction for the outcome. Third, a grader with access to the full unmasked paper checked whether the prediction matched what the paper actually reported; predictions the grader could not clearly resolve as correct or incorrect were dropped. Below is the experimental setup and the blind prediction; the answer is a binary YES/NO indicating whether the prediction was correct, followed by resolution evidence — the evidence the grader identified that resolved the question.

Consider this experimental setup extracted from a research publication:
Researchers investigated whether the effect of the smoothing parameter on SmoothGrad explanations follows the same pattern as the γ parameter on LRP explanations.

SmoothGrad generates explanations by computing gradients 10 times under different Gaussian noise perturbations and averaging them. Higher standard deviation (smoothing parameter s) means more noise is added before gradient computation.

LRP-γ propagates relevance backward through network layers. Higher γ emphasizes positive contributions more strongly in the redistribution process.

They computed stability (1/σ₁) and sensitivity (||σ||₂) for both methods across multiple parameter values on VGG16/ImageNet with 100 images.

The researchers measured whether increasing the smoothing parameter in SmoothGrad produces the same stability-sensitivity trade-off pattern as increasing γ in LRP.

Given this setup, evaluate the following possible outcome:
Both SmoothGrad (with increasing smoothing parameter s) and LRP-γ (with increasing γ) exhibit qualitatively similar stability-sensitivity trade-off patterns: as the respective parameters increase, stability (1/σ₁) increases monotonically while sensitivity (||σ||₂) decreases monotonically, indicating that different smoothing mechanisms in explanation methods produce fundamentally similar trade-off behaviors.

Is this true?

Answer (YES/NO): YES